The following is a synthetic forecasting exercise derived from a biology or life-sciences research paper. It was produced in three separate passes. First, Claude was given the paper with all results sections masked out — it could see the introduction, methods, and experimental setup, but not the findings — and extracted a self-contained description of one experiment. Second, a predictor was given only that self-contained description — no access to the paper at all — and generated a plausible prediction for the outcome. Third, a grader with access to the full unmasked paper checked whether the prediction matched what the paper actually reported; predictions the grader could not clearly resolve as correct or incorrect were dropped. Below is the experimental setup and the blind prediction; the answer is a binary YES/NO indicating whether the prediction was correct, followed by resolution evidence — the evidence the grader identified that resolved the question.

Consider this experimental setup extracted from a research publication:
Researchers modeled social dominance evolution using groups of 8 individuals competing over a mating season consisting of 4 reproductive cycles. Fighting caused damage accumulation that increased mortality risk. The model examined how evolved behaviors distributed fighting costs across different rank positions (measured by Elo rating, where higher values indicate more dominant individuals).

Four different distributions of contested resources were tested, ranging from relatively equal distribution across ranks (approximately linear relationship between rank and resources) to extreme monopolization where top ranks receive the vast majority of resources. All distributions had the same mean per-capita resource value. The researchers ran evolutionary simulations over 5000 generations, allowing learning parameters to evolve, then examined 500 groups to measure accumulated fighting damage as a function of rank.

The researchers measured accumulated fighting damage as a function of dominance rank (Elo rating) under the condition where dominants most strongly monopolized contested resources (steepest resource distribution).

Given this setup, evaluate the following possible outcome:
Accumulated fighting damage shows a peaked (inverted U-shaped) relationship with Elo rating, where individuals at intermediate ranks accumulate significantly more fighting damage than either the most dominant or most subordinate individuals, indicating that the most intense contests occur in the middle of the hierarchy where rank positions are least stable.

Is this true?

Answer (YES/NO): YES